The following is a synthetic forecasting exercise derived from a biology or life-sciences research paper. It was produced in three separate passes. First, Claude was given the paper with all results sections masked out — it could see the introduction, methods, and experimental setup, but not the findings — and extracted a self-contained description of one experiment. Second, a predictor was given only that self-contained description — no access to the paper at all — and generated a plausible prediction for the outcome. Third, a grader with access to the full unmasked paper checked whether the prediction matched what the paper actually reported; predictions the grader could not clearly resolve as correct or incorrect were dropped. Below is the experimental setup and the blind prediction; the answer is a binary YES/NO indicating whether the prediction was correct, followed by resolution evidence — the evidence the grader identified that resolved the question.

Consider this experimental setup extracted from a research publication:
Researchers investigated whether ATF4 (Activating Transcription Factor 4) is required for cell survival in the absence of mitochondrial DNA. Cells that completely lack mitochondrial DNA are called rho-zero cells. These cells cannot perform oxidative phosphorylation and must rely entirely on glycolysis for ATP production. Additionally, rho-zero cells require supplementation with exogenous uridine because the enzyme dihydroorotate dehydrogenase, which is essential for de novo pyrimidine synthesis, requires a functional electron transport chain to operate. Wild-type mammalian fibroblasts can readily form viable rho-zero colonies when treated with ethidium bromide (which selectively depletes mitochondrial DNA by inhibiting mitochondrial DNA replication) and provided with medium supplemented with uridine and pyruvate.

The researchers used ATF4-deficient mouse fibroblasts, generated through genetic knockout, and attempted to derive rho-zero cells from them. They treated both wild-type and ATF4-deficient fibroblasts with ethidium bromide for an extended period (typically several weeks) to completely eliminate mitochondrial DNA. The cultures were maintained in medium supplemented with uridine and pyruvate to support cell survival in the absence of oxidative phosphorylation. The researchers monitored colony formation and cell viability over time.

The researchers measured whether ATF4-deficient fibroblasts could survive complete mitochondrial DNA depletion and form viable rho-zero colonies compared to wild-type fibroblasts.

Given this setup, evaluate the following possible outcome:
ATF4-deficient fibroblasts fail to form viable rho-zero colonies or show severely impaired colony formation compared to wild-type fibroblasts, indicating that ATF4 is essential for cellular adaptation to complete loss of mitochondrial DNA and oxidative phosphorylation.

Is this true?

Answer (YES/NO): YES